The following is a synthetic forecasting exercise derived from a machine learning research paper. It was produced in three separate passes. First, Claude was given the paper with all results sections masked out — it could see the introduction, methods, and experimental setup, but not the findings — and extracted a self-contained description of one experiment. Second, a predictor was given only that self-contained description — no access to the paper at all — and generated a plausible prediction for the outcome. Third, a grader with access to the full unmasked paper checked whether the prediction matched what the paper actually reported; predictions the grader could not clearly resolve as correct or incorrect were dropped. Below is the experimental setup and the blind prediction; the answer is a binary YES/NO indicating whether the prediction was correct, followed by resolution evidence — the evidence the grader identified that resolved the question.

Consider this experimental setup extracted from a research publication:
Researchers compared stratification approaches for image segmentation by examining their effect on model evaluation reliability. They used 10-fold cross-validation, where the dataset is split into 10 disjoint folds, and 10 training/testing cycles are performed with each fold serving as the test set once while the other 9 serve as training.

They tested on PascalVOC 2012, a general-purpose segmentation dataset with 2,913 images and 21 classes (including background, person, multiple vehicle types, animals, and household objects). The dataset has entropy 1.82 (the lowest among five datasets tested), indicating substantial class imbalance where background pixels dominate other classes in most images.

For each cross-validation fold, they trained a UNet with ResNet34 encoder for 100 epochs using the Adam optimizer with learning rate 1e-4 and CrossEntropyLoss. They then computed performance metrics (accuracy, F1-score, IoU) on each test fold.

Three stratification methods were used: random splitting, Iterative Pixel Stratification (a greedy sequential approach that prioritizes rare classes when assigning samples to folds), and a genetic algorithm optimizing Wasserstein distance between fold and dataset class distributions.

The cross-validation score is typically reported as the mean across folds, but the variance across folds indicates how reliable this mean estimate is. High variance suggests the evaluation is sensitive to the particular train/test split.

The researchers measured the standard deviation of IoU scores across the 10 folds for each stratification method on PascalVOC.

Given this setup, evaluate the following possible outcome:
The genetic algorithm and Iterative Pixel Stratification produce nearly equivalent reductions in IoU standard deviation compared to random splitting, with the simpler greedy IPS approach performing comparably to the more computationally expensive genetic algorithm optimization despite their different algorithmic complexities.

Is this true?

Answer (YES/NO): NO